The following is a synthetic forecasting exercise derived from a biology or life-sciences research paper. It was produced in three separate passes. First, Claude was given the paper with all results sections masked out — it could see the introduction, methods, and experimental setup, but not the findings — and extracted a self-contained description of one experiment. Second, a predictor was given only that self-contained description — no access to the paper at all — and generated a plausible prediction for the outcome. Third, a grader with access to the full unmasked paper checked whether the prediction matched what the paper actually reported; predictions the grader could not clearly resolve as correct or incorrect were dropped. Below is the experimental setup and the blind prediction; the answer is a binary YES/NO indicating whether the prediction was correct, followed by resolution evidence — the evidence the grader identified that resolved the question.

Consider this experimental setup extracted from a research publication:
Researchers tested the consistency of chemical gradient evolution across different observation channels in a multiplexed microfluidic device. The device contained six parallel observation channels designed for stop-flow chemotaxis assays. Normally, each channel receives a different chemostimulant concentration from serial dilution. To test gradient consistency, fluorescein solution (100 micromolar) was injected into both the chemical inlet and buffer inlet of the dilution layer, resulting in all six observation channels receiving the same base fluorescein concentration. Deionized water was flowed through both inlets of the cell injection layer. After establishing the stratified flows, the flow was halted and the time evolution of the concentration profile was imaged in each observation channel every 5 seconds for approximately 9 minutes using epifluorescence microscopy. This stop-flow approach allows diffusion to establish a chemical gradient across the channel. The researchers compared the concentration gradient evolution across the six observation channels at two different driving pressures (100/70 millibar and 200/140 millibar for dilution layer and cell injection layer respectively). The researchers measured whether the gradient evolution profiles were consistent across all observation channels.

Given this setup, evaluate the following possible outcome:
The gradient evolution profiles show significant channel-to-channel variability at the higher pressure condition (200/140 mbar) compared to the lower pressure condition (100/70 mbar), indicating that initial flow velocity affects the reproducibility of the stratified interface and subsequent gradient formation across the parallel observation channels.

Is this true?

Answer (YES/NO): NO